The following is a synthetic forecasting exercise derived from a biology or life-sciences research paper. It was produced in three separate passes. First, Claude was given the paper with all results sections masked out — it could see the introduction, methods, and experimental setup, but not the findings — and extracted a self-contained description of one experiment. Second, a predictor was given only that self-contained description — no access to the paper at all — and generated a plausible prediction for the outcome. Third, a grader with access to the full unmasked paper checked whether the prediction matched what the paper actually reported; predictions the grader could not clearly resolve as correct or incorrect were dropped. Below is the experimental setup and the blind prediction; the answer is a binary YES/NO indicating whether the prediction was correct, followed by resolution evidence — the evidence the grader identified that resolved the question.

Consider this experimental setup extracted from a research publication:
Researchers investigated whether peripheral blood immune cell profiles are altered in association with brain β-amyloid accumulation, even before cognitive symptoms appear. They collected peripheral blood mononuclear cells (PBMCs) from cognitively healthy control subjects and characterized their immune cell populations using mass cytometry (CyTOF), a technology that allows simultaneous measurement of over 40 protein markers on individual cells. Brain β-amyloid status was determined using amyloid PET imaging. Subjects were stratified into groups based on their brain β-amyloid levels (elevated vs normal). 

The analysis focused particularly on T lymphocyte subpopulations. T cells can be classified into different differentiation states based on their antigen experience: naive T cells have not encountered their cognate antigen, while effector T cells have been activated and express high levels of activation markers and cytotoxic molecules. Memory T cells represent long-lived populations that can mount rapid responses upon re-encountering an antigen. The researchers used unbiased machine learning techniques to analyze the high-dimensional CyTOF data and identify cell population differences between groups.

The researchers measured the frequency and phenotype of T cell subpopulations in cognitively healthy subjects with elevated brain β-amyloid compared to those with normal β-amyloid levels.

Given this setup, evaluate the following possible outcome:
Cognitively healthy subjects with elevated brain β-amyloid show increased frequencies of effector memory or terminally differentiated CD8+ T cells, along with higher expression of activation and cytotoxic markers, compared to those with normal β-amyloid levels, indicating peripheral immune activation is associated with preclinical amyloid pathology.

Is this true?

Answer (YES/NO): YES